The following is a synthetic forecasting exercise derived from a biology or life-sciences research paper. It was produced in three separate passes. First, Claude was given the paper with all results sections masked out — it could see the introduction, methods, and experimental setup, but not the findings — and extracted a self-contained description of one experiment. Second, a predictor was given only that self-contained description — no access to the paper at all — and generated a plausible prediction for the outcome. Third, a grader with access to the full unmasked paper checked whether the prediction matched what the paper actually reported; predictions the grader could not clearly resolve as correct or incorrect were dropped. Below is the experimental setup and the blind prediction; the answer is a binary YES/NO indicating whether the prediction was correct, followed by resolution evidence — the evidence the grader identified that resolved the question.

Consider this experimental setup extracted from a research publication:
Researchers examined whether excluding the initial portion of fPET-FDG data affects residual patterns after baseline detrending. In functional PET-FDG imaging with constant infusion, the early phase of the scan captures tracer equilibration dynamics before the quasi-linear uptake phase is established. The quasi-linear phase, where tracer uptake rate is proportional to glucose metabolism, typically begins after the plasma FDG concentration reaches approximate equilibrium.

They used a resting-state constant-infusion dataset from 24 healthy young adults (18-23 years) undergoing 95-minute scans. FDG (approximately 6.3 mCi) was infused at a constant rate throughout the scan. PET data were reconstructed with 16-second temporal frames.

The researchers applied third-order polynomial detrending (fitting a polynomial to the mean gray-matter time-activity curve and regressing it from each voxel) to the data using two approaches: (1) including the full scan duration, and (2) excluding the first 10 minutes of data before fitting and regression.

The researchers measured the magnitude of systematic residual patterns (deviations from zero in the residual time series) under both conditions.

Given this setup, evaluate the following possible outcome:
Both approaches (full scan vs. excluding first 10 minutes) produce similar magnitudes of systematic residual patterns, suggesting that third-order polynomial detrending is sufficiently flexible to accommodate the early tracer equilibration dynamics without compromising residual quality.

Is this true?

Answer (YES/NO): NO